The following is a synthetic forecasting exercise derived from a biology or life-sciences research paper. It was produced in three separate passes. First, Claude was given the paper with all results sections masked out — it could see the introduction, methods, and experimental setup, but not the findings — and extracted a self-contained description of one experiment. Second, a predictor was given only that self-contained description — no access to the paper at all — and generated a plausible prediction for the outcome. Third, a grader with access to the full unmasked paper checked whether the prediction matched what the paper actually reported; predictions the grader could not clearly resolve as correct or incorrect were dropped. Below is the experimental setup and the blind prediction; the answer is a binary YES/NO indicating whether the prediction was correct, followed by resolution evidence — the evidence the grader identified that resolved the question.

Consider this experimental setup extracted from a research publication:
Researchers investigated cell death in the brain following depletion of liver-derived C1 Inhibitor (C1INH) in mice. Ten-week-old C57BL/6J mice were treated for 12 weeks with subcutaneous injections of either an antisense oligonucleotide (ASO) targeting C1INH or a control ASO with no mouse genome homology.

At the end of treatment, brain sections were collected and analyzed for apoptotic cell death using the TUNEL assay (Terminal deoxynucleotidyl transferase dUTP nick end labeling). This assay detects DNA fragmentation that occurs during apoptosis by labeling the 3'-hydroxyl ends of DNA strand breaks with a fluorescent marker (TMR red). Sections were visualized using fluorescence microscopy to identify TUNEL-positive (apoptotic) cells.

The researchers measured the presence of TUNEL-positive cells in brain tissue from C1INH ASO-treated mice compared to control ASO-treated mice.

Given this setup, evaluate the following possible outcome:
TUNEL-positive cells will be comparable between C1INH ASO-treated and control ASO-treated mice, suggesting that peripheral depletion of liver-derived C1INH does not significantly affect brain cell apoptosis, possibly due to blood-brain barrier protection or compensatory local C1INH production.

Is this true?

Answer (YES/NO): YES